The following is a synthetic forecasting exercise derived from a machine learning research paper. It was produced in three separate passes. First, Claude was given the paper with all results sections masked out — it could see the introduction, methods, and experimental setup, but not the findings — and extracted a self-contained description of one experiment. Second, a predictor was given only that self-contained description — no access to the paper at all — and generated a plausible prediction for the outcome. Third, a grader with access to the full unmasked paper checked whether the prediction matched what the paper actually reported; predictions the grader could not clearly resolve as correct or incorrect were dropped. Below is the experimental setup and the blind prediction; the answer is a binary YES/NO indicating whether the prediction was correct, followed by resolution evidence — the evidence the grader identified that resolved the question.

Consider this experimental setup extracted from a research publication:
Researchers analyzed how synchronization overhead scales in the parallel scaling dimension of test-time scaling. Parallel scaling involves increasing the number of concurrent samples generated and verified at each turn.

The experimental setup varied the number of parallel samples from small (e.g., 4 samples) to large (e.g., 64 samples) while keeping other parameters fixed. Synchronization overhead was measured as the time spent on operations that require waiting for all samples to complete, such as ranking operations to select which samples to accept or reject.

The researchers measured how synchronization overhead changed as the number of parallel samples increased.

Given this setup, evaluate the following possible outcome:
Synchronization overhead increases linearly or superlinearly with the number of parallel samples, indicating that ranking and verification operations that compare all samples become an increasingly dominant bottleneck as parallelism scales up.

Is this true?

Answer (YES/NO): YES